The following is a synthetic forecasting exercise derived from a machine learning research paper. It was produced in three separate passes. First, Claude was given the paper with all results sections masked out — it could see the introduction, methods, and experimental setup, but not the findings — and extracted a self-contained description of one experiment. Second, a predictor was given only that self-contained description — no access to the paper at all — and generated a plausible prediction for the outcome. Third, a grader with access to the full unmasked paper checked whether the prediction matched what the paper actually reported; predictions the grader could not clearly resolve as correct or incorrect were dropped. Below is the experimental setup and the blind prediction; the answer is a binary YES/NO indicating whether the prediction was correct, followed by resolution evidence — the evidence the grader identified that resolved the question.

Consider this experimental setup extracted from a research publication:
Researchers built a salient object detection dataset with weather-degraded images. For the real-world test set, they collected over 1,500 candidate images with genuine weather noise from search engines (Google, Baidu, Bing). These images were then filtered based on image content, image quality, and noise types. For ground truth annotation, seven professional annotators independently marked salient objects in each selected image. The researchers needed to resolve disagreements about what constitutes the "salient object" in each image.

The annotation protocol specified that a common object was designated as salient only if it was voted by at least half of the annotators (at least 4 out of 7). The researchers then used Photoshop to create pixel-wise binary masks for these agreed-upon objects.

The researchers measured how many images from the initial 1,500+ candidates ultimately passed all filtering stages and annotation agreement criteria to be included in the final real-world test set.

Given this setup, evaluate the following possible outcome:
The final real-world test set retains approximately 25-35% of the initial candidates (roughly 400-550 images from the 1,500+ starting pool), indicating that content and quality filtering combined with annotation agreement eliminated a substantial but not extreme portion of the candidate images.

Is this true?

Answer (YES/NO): NO